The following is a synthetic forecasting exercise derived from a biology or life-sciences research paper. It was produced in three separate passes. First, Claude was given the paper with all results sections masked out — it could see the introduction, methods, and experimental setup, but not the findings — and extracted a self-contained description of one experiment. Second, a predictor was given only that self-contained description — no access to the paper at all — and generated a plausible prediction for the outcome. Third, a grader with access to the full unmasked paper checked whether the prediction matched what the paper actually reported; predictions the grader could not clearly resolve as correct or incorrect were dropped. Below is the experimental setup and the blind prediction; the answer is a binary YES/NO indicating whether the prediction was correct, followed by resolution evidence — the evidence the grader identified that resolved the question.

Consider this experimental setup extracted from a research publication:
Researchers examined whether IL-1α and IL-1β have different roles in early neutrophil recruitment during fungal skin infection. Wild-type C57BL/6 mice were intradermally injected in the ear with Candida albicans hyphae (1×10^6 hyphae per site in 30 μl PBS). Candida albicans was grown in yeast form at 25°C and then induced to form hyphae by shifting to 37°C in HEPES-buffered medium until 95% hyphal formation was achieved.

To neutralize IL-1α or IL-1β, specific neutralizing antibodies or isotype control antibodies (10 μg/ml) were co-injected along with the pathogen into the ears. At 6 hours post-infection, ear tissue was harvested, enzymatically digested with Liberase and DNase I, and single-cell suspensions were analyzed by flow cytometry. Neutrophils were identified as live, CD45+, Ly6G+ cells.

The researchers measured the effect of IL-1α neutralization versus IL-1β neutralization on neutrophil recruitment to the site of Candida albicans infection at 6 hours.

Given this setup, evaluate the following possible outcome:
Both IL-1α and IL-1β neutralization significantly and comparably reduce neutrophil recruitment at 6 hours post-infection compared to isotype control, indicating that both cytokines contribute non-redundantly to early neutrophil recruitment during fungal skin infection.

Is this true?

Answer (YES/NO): NO